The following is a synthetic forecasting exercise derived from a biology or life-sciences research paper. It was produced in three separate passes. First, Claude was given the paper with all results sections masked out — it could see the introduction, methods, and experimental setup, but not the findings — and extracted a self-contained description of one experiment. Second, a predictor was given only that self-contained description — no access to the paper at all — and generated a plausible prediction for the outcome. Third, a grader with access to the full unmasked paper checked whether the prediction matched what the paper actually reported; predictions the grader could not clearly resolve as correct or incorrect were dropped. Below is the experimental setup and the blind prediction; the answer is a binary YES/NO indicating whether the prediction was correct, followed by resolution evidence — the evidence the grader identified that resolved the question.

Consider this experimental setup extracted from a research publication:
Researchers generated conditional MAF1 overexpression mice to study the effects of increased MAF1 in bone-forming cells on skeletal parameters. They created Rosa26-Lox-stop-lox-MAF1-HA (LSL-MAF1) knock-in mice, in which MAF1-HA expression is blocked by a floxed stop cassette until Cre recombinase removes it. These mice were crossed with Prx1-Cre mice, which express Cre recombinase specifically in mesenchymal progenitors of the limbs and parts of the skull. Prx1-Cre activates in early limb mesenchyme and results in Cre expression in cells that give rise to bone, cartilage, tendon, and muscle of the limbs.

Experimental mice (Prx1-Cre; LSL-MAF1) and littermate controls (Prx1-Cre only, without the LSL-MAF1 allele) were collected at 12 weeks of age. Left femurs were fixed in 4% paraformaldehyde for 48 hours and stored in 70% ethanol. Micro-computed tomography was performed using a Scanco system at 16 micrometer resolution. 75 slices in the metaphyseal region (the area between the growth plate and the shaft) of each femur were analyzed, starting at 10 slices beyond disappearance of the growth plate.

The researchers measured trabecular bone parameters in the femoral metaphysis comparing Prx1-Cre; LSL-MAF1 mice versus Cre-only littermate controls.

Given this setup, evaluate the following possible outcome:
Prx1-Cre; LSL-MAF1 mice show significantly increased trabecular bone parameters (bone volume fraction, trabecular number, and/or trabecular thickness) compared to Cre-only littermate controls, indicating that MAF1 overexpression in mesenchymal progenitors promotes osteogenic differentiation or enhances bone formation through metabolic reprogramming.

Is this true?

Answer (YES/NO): YES